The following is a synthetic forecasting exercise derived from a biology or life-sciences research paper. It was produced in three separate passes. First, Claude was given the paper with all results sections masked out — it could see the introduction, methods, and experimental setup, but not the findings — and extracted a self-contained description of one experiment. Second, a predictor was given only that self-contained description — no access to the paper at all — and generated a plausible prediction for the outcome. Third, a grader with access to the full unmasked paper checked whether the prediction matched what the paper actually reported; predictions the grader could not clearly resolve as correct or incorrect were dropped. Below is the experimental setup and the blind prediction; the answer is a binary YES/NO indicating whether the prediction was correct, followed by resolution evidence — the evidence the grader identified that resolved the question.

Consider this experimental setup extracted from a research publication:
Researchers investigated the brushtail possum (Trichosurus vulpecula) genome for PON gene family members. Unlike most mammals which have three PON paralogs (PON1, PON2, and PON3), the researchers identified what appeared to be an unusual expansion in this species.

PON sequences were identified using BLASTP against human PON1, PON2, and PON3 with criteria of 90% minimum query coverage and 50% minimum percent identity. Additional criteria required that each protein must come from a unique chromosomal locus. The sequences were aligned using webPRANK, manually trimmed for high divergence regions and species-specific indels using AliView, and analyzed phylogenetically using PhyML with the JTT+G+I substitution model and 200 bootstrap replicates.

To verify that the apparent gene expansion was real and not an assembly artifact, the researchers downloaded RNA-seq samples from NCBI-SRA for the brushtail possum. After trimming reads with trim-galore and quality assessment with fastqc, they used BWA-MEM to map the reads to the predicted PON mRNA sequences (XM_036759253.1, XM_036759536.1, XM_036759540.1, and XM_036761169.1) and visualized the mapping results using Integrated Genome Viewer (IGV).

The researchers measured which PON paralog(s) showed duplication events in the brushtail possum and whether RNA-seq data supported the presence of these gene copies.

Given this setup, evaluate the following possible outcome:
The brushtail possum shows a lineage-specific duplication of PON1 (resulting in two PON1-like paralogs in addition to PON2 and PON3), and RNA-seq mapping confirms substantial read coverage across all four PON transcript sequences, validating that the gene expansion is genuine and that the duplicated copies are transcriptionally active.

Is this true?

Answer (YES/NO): NO